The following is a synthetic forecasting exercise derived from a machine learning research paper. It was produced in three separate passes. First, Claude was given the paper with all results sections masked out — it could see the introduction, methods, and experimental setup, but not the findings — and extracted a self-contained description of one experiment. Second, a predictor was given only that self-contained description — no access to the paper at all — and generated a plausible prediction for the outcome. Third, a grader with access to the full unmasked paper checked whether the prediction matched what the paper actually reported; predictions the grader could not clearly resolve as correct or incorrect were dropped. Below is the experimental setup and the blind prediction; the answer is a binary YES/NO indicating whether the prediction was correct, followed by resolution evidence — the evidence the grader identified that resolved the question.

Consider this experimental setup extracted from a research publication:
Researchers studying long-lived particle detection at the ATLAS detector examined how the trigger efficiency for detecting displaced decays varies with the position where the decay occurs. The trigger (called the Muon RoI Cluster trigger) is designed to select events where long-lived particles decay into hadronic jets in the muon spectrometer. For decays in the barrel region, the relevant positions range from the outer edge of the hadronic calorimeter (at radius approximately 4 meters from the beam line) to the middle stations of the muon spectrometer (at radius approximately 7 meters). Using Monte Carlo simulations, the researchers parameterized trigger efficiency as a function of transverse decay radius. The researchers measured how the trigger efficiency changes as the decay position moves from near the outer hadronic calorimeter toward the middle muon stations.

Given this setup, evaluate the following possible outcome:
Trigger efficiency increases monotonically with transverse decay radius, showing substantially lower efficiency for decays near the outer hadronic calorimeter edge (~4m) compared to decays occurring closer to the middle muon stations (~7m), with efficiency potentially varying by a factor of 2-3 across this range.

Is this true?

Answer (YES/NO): NO